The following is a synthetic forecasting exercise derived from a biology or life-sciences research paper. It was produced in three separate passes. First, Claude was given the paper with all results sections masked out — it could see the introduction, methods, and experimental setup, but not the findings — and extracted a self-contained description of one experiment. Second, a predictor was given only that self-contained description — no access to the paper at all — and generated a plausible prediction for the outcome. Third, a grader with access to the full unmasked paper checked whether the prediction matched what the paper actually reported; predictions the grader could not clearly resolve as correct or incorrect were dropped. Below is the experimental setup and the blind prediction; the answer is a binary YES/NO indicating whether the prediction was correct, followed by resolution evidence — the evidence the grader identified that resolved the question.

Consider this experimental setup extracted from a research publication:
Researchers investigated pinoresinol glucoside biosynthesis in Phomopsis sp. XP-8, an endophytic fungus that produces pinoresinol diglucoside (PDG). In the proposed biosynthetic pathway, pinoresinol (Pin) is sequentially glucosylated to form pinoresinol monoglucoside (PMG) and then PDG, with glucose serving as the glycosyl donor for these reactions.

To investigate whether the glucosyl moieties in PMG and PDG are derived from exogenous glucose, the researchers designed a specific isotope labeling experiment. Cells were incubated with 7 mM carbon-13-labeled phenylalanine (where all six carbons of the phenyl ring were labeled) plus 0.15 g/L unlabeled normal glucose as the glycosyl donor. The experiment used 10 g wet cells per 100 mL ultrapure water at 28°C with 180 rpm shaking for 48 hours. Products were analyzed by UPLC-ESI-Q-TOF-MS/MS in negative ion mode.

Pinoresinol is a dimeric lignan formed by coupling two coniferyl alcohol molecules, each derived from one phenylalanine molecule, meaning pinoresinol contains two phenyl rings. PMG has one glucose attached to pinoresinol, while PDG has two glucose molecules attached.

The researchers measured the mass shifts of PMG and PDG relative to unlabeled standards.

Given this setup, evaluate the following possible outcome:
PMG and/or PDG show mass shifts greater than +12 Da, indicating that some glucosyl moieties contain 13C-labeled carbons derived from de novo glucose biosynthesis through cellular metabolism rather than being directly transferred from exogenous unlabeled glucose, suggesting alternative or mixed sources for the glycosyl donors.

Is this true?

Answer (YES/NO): NO